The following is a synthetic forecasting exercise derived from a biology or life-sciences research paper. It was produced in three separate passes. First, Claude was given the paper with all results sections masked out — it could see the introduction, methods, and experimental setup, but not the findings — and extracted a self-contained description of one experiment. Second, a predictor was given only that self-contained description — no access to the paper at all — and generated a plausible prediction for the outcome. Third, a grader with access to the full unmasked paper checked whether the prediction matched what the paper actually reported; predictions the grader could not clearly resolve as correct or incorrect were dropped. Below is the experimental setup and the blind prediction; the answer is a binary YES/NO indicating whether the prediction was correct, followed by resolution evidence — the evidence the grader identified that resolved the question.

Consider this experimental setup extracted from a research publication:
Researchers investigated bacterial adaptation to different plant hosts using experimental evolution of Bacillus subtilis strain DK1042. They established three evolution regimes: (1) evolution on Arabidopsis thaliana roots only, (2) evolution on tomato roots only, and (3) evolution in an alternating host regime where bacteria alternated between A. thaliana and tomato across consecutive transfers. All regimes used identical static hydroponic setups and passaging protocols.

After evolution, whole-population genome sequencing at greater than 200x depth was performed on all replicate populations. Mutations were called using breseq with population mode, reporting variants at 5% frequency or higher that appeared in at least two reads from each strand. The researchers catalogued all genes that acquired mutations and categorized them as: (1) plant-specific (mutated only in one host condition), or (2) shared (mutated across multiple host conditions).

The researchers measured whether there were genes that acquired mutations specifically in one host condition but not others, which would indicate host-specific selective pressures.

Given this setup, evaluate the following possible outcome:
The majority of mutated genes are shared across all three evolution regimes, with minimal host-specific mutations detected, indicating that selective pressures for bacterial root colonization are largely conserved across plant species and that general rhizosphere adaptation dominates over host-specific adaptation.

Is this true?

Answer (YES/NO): NO